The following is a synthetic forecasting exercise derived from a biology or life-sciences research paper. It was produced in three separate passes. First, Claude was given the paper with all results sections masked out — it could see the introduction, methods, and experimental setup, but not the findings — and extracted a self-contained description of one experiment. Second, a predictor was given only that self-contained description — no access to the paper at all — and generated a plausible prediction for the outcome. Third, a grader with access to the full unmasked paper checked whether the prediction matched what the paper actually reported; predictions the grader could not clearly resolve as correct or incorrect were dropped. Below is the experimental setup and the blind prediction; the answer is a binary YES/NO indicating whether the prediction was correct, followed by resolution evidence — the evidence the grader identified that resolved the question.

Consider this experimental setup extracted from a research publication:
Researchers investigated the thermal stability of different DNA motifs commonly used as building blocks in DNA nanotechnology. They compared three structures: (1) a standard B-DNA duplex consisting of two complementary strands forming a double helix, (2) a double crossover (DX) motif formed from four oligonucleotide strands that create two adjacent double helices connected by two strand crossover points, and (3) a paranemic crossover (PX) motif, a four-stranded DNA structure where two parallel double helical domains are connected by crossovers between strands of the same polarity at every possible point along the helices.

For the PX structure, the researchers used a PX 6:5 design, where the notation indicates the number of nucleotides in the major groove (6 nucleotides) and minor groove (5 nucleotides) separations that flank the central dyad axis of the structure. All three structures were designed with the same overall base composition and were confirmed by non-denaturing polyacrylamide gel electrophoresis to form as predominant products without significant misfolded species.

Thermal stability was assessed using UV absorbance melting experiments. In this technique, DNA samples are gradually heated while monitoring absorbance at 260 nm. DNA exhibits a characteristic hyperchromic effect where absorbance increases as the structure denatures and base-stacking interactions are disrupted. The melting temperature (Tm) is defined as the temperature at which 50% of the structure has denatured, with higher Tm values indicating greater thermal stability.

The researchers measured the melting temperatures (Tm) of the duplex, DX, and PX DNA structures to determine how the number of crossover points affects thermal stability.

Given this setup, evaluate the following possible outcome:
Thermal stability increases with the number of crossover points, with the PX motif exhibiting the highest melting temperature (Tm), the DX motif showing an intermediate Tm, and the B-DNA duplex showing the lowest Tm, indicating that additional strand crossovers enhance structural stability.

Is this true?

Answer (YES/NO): NO